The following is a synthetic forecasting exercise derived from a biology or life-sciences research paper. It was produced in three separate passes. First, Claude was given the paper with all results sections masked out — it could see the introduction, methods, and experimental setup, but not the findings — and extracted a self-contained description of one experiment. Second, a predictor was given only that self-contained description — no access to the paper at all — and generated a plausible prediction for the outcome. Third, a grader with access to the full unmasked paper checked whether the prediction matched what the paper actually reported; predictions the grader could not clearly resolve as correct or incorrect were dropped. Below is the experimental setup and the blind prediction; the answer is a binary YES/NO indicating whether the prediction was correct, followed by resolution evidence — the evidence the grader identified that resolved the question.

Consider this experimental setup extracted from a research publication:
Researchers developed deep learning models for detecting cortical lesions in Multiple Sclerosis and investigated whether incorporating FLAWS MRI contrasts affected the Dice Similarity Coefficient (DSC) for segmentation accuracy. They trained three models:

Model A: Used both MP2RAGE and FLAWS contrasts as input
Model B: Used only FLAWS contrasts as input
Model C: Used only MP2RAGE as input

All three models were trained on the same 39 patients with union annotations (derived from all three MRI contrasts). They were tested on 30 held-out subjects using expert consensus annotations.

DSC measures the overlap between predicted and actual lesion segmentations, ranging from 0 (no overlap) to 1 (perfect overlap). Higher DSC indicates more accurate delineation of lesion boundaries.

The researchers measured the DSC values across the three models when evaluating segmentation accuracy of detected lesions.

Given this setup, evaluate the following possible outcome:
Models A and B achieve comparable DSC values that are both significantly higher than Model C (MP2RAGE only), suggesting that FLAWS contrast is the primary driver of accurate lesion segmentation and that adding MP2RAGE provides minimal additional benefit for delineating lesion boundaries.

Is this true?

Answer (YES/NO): NO